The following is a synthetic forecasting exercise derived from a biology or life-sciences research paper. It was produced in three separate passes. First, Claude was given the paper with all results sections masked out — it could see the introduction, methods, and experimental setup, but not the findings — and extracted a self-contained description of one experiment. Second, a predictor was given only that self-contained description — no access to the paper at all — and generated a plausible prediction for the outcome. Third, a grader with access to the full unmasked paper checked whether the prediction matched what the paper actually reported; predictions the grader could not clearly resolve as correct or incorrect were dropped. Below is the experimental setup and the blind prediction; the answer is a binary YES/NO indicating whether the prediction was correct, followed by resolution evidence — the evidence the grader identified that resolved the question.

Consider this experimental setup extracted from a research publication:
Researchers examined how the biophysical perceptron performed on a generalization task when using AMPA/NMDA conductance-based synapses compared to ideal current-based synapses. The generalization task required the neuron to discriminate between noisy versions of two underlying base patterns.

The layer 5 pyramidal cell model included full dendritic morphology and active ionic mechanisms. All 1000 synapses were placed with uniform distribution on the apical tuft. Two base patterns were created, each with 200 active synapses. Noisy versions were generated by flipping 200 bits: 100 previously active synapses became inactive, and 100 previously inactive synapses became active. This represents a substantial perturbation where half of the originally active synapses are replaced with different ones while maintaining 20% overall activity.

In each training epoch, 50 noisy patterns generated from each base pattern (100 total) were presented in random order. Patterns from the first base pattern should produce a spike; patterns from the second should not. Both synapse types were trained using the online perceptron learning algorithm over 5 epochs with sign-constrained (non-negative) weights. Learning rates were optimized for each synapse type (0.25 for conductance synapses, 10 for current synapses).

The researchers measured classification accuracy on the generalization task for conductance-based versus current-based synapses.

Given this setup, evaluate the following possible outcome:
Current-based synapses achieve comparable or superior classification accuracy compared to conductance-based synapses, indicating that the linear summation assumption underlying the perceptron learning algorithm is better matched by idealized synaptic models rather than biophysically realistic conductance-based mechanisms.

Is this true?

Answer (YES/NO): YES